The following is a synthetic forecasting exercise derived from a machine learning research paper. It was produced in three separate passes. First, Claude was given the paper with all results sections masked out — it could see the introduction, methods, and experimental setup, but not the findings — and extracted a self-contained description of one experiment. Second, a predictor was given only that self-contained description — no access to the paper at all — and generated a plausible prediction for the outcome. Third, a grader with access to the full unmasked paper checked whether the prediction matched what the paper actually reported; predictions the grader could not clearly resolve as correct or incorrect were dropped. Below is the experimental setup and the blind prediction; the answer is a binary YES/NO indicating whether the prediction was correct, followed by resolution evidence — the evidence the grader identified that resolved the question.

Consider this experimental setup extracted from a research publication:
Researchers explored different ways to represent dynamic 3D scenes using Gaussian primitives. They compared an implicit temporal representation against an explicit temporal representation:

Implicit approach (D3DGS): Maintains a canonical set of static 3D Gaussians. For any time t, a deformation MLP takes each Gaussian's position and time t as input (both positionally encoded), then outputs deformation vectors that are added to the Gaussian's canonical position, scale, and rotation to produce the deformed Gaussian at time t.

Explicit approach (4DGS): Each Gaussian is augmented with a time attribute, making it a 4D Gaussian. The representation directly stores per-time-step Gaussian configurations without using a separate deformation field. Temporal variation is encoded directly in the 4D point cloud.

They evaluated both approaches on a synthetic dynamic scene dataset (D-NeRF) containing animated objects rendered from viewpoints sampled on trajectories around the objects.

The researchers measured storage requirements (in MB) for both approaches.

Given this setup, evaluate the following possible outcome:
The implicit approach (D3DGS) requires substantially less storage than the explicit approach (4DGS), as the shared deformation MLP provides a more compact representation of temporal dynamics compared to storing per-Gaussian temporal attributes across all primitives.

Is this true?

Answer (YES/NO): YES